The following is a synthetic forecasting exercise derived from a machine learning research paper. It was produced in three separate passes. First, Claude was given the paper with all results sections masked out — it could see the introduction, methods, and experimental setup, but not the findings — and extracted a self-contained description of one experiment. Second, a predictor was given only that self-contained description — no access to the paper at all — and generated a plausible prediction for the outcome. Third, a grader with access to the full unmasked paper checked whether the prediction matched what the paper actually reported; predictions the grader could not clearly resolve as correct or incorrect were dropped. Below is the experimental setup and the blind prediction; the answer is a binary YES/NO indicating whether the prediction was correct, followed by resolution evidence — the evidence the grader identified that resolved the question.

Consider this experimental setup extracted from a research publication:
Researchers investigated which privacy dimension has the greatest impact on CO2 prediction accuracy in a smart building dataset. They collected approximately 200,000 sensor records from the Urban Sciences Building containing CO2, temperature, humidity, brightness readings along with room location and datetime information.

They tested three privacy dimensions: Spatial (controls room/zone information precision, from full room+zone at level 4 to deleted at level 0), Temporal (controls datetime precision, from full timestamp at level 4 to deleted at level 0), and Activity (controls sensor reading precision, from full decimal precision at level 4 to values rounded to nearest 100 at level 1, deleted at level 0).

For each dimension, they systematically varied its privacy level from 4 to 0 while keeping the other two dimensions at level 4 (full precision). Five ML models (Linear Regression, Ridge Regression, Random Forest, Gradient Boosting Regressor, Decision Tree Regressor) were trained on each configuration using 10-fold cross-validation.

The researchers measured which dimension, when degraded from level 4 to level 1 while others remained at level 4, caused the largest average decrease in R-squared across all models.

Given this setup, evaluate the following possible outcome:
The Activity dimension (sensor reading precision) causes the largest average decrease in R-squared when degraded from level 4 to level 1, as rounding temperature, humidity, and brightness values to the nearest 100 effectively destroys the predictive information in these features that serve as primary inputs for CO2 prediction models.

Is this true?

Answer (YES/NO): NO